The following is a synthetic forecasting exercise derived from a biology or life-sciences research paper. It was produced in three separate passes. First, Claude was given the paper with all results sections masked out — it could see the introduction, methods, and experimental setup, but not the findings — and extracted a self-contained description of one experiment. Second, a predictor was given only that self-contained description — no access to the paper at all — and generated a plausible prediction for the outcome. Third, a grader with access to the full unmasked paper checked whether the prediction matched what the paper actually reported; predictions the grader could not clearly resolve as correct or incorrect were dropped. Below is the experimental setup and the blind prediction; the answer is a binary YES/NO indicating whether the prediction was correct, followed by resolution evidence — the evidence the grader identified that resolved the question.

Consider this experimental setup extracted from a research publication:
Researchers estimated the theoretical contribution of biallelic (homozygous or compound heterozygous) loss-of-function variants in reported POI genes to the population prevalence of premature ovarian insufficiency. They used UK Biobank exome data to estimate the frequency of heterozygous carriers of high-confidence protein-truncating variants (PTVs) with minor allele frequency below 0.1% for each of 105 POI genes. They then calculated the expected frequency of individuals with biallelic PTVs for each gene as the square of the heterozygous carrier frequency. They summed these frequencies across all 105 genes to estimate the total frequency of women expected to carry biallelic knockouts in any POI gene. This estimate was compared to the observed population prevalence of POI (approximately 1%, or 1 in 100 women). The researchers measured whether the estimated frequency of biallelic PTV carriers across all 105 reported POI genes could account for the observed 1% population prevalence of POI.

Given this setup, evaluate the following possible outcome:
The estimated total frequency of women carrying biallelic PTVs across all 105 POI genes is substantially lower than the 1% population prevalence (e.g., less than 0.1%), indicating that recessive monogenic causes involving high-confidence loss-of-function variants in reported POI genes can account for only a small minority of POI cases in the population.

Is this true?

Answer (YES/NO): YES